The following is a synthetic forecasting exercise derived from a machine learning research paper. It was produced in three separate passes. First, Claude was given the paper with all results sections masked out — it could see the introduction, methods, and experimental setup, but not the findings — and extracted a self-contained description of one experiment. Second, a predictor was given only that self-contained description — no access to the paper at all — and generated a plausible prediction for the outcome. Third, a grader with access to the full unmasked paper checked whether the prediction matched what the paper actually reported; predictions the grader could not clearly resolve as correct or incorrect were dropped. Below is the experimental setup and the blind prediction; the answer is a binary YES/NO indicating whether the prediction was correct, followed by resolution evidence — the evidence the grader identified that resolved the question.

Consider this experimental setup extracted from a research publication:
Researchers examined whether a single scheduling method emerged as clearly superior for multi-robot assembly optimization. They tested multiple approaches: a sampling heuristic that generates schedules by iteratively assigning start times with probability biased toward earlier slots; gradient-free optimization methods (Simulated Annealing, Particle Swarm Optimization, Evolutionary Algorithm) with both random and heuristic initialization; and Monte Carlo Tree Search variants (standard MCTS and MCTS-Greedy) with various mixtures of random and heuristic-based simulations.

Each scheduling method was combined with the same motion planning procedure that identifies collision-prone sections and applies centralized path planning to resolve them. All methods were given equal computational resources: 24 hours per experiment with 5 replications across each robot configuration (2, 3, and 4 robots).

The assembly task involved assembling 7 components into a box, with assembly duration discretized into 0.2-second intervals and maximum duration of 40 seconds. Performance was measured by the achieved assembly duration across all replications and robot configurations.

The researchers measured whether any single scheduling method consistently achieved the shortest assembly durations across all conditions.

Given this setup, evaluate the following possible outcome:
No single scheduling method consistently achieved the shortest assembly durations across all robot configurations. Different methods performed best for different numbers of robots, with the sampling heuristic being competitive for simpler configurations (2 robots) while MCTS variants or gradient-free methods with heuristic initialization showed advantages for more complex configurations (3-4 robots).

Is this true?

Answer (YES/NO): NO